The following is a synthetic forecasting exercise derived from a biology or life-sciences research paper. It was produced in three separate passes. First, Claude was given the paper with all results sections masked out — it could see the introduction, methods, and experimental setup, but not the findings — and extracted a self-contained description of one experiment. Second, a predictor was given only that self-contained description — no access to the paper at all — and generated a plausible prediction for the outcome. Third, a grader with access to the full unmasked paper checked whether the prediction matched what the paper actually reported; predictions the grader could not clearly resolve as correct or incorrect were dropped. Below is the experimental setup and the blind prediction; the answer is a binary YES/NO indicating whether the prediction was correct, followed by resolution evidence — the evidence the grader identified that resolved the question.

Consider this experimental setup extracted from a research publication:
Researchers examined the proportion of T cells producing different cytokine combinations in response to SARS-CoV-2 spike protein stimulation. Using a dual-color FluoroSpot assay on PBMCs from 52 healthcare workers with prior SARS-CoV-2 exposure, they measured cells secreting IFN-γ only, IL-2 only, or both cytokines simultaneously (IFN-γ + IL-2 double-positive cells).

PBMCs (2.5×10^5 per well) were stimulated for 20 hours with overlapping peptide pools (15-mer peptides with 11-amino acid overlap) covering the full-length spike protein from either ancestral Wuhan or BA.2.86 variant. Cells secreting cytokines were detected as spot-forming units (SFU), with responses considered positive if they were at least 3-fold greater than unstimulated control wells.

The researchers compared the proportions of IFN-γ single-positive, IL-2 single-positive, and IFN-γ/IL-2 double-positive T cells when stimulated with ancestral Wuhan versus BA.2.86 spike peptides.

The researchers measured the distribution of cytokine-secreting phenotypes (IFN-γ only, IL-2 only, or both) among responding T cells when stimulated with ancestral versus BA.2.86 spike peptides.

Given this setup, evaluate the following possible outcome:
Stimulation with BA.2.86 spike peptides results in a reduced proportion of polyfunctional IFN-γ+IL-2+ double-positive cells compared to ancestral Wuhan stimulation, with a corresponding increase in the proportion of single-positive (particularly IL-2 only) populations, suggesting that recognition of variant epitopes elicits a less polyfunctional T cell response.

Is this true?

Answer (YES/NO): NO